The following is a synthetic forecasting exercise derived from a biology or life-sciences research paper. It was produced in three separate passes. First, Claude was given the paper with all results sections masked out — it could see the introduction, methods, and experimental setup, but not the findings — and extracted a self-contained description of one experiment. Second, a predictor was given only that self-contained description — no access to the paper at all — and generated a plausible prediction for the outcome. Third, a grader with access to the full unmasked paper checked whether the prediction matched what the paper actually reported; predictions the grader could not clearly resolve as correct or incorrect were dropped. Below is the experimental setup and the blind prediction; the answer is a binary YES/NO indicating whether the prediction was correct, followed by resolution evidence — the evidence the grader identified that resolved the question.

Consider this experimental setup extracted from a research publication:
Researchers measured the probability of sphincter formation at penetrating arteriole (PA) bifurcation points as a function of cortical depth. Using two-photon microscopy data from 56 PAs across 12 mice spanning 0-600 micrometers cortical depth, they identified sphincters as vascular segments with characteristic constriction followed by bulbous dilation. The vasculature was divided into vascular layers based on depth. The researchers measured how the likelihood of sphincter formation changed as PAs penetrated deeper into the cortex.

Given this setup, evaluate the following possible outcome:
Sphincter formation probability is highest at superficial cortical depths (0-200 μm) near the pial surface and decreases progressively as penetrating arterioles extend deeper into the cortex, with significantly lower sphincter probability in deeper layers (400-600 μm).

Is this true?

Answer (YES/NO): YES